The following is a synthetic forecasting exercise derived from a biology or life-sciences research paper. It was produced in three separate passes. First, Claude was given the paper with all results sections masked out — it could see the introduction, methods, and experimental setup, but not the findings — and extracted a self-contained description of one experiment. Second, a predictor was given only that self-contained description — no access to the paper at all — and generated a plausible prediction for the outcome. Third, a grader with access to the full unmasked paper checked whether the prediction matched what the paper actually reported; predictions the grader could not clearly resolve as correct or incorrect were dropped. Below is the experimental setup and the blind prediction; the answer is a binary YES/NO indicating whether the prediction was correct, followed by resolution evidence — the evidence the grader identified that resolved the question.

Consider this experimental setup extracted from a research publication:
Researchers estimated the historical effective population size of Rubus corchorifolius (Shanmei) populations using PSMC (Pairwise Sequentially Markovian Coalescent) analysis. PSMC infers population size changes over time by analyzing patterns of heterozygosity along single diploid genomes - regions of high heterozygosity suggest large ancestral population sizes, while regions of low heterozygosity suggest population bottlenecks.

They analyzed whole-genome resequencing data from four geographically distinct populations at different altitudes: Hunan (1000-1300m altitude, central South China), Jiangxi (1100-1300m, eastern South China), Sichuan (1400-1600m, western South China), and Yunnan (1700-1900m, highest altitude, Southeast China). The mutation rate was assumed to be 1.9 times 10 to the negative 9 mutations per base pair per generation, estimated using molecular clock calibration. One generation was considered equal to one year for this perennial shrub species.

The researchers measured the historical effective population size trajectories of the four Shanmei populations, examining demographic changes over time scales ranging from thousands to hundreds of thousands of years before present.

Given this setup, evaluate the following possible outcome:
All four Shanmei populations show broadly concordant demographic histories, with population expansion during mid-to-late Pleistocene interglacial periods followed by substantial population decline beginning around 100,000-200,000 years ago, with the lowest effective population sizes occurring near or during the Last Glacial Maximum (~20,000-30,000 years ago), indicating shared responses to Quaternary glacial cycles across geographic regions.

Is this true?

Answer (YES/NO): NO